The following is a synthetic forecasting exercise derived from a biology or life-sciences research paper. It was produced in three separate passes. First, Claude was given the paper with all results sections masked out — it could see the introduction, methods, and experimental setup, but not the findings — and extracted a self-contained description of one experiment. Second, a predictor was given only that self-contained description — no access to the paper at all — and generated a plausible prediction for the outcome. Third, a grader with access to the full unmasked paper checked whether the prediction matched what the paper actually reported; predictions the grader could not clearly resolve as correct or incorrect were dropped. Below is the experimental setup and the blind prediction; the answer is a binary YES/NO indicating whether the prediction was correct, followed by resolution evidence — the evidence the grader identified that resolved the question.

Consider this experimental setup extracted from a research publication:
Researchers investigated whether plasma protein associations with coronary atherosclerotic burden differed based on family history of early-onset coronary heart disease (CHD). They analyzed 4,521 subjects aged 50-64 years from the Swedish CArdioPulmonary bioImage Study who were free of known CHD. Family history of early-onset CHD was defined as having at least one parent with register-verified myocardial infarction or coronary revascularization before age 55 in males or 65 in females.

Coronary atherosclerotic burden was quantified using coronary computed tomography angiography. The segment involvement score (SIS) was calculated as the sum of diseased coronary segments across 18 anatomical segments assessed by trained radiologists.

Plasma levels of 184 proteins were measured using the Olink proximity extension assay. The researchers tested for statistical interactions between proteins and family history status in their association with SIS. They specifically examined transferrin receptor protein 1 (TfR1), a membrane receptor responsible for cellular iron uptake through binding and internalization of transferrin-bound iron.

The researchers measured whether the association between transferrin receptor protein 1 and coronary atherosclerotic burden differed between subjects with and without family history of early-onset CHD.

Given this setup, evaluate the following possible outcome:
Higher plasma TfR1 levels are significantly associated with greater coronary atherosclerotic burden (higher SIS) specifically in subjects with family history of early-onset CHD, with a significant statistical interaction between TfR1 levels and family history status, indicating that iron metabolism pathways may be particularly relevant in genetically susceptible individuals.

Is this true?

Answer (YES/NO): YES